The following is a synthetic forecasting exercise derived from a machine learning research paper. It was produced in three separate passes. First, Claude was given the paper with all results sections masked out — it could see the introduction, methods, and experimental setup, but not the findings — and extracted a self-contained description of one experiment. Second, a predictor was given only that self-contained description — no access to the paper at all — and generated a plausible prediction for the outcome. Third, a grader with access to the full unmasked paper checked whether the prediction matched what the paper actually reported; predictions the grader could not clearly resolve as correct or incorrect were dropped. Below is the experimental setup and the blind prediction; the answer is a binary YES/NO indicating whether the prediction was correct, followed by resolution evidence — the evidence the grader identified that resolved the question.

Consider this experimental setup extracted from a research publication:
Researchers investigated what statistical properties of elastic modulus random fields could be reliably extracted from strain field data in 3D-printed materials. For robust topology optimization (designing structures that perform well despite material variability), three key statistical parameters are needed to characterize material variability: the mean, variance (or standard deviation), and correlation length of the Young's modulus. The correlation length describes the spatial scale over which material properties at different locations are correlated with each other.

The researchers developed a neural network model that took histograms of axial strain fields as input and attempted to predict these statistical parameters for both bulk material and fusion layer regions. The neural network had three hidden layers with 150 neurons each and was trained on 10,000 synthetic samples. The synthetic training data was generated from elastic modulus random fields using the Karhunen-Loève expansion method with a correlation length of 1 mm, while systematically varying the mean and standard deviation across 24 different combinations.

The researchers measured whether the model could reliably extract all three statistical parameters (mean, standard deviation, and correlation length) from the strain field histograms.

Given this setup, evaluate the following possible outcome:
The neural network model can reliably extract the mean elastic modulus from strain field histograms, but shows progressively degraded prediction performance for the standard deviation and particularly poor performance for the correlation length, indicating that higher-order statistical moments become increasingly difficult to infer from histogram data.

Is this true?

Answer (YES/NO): NO